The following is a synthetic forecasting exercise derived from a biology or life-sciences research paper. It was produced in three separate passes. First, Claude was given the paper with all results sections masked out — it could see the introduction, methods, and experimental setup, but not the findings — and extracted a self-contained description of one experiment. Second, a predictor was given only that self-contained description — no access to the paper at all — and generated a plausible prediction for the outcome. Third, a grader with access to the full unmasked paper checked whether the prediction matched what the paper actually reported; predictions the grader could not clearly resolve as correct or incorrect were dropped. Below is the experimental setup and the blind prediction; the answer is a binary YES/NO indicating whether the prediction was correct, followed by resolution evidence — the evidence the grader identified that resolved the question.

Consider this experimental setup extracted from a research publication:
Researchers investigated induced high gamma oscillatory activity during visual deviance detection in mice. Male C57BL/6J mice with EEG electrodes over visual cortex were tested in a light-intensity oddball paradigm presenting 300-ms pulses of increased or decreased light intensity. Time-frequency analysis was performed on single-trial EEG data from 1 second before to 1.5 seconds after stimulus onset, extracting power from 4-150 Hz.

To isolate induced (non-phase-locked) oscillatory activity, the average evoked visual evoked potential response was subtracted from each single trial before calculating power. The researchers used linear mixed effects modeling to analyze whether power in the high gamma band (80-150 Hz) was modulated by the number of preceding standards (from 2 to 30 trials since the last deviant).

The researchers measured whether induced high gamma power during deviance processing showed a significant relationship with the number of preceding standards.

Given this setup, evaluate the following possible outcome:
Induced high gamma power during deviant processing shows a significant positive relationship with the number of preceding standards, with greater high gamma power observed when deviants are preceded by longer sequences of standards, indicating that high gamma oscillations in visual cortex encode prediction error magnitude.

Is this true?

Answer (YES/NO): NO